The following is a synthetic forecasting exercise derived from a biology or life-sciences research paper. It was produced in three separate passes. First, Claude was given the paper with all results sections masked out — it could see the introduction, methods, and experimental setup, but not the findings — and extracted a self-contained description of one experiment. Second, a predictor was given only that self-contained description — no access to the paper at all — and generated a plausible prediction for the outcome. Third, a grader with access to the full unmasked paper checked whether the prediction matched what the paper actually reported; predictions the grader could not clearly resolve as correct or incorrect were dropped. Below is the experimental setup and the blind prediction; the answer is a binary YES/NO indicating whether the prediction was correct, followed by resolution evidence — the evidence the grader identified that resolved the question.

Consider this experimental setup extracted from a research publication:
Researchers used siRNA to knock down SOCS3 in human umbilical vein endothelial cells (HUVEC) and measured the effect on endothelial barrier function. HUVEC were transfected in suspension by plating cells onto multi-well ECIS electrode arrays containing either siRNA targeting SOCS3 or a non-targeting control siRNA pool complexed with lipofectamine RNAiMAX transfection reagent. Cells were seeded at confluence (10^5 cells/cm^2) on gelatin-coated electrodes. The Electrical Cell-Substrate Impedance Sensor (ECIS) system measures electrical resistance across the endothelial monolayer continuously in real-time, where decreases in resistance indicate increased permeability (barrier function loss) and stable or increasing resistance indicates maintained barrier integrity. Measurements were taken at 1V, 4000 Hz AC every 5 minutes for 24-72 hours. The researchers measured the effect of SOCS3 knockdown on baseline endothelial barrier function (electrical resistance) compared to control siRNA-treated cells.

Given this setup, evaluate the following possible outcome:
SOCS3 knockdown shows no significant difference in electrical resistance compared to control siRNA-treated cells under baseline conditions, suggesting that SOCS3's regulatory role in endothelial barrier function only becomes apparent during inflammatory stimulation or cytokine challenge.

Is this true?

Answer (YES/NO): YES